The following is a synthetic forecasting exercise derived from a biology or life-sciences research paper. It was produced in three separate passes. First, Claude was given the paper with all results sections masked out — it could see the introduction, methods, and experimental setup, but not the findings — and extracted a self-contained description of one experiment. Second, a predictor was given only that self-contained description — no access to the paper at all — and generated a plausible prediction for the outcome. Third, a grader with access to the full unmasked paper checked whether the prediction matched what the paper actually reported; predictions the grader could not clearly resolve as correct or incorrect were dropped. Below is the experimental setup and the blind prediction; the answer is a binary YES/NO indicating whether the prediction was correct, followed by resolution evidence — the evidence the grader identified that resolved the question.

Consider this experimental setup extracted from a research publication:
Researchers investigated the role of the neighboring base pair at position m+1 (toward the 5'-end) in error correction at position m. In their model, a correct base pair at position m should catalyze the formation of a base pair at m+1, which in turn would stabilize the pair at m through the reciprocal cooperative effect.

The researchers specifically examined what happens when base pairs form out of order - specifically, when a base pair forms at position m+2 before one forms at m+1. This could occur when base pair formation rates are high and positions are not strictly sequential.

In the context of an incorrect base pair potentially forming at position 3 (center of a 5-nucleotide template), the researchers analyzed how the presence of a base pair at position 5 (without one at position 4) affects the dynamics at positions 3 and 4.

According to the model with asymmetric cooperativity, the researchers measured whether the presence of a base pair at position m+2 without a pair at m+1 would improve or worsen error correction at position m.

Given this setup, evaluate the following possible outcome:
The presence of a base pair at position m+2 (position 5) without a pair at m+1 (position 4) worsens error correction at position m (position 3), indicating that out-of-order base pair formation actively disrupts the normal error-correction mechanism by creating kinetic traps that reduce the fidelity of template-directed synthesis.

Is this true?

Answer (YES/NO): NO